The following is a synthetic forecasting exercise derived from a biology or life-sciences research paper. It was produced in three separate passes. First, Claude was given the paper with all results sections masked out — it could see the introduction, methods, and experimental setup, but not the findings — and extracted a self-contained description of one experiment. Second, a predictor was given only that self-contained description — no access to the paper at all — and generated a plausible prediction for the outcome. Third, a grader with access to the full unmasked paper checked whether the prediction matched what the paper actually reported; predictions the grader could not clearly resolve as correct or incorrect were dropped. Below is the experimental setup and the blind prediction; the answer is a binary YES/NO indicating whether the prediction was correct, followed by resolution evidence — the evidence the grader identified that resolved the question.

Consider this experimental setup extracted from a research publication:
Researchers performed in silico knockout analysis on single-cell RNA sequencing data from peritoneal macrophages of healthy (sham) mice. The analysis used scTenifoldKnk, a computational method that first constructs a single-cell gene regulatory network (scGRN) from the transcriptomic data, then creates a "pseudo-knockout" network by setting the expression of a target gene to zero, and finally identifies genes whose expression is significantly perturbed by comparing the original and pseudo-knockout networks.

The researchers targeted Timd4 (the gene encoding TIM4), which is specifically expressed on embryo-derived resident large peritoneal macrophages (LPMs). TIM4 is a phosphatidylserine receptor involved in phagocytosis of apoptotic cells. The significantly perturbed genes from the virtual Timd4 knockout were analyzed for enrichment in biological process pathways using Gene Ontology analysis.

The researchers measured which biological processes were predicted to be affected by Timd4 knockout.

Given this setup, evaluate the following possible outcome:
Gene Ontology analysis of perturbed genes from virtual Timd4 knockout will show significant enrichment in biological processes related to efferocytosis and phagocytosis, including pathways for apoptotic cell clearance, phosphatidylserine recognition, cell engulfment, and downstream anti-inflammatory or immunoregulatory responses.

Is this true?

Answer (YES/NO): NO